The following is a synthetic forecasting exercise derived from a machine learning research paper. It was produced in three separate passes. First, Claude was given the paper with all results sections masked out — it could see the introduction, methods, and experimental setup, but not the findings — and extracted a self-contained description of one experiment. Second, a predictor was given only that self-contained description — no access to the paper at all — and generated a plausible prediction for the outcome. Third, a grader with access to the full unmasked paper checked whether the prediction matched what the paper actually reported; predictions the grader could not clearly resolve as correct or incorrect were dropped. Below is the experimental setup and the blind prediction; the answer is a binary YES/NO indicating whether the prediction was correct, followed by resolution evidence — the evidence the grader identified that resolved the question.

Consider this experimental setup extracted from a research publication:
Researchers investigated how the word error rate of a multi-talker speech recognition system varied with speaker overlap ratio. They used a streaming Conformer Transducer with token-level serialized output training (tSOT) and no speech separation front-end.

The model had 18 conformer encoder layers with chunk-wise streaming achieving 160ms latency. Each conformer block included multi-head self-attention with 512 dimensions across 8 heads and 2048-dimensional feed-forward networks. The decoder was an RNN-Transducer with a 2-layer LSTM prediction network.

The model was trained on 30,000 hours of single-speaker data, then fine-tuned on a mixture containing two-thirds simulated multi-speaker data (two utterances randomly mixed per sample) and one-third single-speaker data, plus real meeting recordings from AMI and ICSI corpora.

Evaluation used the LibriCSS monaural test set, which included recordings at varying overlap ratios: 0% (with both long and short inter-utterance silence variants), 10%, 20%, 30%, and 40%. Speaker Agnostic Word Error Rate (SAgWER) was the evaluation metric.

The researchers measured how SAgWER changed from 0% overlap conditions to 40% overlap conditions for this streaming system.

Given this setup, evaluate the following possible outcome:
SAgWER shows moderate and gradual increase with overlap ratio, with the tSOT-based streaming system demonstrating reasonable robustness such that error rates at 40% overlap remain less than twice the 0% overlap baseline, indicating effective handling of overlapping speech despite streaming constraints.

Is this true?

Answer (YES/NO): NO